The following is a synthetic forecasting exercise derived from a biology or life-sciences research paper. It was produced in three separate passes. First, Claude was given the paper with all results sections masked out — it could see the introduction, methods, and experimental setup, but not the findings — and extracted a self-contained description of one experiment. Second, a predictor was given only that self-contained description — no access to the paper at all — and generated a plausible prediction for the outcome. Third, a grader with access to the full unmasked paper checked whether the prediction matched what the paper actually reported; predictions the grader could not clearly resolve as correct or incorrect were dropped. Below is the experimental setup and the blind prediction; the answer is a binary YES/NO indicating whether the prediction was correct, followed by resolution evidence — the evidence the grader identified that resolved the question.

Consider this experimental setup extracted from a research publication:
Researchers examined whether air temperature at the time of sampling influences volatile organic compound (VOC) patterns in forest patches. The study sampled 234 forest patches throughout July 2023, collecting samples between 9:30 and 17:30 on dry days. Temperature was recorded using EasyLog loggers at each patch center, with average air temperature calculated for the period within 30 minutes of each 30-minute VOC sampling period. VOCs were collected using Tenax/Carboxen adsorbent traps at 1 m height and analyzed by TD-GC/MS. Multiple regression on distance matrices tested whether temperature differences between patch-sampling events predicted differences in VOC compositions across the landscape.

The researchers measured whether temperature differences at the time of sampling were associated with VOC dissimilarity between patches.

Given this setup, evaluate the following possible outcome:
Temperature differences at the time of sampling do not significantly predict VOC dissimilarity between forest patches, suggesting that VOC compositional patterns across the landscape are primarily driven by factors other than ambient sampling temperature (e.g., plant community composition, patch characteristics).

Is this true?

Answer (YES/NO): YES